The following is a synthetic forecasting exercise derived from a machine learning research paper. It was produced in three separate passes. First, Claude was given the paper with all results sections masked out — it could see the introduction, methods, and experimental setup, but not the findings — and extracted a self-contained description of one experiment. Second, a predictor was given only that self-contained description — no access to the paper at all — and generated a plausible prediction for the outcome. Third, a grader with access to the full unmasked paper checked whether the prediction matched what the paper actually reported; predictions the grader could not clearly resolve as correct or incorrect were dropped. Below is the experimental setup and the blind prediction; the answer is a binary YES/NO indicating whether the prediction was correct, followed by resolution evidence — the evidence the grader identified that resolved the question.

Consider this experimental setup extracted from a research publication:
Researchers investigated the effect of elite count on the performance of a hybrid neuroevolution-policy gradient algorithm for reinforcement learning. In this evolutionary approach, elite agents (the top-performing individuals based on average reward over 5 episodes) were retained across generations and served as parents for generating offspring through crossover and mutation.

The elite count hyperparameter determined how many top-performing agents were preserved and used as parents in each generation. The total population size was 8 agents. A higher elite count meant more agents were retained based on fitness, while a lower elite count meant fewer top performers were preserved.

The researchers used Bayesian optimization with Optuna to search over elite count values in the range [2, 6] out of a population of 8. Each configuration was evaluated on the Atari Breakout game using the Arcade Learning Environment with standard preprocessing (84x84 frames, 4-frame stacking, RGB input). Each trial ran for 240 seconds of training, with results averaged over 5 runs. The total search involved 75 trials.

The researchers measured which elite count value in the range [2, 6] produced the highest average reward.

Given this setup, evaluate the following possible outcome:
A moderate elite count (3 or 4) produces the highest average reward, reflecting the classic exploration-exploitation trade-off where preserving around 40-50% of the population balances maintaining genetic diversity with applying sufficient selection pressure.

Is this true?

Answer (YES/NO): YES